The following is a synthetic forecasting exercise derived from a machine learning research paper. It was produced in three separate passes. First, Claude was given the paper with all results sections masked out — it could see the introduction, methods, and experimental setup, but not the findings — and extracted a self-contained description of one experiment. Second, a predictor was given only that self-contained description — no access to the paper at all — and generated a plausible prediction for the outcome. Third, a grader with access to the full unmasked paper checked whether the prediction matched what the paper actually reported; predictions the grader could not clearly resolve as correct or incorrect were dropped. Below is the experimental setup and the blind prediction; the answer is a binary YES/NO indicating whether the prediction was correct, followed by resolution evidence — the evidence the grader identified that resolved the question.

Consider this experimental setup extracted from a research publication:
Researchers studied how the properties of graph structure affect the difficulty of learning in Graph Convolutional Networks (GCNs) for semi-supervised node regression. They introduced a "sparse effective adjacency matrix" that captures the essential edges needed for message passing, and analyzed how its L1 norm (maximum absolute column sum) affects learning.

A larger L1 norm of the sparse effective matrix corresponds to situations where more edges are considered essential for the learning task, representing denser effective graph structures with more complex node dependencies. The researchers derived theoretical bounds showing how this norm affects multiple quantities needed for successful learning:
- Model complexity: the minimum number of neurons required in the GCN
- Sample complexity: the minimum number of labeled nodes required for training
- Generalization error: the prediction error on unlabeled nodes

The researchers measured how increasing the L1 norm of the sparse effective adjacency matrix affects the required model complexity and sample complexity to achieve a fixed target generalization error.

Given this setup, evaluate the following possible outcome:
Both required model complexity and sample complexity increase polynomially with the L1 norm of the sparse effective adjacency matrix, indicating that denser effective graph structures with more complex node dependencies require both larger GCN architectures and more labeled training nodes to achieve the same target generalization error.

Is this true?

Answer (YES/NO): YES